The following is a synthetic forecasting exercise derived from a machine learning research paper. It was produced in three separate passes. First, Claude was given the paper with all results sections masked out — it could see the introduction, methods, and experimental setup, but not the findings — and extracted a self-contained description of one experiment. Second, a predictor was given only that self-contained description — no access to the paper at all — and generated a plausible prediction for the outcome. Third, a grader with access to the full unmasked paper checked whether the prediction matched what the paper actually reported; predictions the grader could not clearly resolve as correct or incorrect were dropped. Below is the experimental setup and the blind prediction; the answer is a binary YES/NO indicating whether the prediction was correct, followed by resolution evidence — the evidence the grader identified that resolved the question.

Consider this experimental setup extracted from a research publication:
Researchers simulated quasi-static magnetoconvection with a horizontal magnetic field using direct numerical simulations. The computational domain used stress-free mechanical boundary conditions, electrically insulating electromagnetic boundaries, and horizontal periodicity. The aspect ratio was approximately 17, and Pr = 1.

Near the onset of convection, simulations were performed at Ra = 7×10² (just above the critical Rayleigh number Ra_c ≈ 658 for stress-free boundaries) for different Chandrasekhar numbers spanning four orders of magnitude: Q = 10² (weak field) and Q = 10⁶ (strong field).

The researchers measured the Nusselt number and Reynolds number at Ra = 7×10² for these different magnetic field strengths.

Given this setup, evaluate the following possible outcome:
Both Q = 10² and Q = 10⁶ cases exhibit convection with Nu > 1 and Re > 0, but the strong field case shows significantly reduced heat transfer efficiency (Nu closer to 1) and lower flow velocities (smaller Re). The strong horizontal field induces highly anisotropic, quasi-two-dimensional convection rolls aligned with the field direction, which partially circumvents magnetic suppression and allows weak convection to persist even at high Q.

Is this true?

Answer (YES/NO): NO